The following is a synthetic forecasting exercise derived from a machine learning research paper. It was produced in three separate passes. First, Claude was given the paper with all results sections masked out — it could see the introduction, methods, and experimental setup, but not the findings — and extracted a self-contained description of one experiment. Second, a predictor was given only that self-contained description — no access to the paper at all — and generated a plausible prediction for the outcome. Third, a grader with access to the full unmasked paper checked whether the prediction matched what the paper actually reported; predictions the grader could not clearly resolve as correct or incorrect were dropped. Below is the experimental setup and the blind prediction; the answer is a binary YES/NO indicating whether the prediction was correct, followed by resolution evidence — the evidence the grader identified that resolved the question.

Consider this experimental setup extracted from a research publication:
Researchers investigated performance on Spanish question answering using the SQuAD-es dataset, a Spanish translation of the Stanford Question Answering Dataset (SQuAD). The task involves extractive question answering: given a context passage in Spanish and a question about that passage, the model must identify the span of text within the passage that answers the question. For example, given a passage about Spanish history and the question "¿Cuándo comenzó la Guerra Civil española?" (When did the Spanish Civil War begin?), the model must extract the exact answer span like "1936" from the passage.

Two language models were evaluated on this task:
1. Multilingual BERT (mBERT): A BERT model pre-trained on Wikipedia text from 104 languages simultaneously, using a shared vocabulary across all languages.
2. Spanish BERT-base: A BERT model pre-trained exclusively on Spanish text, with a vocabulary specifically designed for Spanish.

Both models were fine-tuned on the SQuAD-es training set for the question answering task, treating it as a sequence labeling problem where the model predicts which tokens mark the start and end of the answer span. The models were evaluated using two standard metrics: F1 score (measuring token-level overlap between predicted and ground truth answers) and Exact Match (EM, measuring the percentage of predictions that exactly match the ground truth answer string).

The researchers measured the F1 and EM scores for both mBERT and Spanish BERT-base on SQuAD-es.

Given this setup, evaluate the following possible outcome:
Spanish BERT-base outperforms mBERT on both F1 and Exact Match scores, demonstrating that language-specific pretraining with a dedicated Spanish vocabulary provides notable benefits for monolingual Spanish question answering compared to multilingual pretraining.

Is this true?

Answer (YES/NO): YES